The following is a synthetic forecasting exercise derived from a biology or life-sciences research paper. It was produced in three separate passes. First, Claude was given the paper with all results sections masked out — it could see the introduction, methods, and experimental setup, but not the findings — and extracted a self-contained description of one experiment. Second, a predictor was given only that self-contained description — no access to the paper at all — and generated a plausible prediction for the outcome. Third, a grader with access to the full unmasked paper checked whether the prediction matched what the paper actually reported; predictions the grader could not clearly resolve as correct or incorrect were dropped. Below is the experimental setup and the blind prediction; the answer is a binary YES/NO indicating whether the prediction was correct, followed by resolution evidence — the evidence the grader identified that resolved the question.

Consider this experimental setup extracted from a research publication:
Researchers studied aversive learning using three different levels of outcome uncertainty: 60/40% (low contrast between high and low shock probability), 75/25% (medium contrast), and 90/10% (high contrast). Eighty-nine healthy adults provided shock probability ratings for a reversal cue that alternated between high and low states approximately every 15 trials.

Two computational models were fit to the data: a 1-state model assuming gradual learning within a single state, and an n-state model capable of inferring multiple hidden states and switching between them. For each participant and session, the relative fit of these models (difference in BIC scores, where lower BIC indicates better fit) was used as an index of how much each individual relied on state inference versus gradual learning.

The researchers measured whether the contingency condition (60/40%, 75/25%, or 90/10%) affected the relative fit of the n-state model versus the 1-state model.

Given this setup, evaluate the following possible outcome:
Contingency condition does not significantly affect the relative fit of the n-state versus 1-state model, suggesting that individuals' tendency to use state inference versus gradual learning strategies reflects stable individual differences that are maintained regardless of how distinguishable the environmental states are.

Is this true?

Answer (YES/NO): NO